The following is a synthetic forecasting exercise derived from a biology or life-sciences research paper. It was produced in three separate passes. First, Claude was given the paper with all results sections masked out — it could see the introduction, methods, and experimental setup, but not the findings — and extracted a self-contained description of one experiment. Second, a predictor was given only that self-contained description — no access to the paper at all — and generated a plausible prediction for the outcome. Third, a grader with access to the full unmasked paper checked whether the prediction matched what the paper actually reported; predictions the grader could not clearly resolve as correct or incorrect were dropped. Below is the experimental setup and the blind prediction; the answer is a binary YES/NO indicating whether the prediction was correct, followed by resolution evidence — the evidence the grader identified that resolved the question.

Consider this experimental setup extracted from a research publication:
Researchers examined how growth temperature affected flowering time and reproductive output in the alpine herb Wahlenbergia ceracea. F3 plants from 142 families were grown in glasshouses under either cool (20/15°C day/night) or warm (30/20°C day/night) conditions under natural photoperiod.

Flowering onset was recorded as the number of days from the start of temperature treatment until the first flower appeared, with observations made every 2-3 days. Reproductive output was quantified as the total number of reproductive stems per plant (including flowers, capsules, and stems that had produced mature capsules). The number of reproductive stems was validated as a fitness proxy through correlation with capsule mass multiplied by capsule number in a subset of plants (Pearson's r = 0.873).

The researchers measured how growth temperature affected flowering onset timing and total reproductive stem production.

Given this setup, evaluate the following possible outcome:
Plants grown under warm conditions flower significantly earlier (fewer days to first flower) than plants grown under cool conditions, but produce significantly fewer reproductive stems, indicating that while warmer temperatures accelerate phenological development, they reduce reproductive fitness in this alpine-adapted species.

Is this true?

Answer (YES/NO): NO